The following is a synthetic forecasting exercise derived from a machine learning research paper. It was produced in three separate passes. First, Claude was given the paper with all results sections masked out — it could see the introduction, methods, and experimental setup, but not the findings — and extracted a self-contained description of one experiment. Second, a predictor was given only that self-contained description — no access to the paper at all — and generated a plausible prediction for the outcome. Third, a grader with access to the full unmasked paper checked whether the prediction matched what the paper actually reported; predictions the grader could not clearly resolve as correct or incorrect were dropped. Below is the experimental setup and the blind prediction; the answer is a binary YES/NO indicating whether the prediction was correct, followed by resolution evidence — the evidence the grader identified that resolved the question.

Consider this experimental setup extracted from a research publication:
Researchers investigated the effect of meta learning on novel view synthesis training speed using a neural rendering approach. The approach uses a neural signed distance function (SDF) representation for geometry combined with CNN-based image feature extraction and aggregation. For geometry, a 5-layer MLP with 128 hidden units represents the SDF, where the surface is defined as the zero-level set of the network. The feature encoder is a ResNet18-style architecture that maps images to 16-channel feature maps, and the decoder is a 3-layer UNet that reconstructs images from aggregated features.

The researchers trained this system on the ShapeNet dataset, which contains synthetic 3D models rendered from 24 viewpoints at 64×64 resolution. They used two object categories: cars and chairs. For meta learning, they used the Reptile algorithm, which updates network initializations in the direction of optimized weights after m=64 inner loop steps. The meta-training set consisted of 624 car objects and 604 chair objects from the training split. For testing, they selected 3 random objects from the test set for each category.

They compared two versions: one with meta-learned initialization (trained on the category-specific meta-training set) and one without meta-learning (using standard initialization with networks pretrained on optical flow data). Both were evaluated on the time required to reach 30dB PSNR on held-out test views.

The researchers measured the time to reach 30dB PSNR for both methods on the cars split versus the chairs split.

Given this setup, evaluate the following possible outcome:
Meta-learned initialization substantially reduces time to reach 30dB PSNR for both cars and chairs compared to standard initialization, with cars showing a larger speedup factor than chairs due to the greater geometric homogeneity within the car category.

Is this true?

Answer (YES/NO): YES